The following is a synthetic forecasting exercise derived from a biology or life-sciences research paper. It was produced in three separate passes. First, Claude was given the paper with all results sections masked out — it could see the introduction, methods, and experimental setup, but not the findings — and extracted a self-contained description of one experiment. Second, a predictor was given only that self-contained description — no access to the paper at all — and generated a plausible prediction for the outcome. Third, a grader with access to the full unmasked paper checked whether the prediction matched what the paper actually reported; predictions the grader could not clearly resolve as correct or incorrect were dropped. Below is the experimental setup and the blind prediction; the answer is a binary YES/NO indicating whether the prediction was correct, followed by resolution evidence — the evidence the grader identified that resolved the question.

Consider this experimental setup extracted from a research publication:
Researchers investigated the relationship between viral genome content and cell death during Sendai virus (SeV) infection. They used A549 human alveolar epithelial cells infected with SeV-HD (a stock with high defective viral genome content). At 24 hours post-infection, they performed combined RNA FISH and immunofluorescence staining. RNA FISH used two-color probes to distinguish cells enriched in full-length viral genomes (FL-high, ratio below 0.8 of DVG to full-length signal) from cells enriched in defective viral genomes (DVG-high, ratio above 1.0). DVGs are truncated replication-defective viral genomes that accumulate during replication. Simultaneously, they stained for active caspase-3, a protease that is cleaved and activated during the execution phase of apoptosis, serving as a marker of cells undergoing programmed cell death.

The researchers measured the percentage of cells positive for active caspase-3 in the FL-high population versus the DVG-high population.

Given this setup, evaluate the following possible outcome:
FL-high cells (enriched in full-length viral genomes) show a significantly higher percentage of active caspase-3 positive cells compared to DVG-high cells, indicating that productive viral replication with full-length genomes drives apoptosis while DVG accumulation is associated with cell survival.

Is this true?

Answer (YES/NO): YES